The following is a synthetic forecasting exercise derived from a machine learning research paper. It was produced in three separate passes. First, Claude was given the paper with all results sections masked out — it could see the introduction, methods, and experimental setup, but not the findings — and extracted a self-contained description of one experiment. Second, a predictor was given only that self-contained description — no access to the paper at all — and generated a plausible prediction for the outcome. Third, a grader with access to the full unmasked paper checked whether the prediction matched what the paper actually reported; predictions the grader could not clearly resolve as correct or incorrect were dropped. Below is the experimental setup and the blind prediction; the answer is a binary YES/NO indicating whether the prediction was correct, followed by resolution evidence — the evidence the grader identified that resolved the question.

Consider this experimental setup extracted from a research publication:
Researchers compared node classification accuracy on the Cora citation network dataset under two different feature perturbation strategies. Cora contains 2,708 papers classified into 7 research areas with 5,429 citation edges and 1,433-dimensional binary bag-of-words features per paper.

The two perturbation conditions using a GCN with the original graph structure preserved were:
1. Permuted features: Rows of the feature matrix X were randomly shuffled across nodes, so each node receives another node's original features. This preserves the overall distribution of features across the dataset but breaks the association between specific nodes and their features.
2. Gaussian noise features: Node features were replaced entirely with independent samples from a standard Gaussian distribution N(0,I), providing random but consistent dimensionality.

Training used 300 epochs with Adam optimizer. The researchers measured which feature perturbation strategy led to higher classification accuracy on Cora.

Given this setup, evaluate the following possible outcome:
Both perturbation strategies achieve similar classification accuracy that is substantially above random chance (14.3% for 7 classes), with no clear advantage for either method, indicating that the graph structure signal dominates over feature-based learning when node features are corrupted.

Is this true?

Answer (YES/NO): NO